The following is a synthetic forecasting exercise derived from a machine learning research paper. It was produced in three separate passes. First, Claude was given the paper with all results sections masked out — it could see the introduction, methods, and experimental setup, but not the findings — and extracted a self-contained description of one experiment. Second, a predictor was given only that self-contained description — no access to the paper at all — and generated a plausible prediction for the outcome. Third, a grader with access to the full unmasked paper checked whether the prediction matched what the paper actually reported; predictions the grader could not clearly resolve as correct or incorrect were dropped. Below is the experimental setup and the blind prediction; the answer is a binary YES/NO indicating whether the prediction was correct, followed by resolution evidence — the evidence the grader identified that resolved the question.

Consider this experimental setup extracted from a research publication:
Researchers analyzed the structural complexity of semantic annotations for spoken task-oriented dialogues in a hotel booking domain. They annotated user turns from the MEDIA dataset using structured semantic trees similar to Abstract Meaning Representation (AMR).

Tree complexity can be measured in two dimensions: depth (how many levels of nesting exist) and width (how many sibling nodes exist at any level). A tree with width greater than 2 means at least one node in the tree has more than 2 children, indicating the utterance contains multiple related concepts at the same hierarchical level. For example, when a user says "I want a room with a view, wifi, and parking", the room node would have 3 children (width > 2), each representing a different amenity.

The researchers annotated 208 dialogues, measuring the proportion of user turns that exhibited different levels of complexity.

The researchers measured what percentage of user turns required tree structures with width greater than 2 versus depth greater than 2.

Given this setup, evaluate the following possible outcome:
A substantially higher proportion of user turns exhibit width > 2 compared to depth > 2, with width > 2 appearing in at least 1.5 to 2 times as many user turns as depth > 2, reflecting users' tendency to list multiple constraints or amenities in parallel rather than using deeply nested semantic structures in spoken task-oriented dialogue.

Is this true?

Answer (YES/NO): NO